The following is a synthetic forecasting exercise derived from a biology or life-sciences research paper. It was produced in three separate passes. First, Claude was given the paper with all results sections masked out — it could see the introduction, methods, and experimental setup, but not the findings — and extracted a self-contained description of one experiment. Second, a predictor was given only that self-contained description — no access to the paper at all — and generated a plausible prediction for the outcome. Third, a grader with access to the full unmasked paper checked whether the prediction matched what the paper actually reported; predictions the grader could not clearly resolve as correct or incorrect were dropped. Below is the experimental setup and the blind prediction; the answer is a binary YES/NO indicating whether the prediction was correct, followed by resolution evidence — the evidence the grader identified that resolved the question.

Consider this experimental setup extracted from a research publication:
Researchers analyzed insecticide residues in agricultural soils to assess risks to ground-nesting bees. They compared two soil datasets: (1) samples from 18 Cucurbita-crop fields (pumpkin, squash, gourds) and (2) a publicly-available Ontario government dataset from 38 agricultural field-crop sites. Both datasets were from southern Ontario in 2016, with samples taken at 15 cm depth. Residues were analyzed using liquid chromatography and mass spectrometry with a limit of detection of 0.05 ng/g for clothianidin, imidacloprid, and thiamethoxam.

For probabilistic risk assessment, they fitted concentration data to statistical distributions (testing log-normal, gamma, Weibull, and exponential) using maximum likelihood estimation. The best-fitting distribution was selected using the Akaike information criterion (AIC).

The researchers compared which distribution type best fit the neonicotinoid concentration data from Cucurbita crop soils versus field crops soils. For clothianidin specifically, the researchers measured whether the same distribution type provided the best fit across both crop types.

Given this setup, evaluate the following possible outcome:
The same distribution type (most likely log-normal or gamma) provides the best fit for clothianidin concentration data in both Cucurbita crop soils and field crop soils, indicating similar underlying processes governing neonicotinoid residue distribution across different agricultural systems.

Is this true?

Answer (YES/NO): YES